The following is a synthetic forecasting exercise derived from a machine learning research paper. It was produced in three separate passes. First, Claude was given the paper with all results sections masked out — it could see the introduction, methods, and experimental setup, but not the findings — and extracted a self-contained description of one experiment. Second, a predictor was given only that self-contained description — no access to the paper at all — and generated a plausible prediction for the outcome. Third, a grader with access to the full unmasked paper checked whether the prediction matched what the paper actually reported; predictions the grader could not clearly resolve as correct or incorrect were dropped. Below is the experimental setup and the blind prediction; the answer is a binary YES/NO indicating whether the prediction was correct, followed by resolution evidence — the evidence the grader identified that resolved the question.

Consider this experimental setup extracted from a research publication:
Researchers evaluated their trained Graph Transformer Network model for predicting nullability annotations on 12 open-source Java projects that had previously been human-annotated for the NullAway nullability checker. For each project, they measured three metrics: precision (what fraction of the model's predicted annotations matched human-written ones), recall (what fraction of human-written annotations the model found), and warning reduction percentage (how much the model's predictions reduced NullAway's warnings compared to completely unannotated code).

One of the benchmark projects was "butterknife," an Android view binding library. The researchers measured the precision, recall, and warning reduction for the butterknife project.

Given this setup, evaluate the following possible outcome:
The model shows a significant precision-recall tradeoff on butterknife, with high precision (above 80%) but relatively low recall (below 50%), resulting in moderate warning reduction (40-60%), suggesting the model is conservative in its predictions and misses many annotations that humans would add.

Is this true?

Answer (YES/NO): NO